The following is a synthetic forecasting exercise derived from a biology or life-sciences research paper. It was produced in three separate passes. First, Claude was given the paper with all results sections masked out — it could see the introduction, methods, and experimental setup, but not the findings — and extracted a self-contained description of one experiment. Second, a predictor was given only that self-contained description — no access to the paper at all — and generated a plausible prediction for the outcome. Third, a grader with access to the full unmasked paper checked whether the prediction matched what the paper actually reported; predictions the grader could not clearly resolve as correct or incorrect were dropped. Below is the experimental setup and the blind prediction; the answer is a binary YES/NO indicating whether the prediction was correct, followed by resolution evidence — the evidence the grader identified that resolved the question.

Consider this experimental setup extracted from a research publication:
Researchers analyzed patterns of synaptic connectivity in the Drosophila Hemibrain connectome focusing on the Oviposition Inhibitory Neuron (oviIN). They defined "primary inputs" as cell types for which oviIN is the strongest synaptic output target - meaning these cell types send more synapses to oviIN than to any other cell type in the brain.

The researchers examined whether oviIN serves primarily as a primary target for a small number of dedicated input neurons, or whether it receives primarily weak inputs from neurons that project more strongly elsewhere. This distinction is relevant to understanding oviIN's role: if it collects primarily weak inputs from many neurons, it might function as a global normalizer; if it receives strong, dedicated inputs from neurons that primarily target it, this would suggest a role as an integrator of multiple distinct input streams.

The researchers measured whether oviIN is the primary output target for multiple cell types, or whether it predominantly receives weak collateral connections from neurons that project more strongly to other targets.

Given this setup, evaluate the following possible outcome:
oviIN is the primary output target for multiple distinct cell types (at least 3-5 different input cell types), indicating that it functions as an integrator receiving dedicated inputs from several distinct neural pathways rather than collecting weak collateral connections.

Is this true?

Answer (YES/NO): YES